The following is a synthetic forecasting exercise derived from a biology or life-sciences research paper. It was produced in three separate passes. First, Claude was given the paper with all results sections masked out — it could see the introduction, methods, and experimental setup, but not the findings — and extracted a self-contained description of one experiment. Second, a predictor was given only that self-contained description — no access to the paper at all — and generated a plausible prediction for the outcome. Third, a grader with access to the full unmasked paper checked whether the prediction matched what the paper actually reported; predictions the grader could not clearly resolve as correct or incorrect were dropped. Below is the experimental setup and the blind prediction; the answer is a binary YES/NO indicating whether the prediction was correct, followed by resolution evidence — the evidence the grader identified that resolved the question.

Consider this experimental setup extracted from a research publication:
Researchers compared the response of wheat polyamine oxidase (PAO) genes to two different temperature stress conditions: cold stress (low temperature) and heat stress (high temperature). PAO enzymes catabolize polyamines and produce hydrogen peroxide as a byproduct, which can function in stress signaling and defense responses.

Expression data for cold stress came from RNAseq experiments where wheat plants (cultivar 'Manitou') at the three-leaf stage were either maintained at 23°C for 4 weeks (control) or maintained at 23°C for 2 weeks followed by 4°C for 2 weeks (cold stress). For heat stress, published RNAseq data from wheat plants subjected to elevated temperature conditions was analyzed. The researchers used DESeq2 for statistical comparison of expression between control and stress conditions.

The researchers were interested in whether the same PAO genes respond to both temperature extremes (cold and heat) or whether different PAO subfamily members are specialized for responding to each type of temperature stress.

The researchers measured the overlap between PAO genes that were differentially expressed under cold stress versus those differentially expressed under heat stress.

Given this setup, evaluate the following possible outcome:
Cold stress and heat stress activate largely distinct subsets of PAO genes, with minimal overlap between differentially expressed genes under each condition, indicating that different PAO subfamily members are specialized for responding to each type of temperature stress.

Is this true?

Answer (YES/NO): NO